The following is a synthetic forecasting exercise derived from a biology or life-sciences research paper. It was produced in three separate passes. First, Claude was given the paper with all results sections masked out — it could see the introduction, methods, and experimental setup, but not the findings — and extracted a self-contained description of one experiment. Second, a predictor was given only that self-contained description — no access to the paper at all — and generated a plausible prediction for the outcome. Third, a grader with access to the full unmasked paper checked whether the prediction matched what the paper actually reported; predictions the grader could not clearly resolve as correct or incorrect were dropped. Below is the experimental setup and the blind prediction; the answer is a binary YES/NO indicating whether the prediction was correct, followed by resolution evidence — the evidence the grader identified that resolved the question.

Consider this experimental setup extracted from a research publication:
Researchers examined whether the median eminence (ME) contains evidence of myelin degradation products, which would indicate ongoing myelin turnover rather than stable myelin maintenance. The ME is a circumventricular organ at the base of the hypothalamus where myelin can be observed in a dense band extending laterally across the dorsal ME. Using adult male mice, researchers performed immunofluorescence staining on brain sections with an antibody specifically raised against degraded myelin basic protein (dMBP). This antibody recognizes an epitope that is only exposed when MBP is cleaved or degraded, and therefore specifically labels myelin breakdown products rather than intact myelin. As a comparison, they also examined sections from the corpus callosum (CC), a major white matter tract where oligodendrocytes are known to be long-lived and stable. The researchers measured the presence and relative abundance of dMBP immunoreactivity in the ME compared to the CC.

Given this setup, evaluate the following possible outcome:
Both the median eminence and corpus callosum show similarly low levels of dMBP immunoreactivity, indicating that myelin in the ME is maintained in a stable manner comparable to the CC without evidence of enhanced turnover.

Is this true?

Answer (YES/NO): NO